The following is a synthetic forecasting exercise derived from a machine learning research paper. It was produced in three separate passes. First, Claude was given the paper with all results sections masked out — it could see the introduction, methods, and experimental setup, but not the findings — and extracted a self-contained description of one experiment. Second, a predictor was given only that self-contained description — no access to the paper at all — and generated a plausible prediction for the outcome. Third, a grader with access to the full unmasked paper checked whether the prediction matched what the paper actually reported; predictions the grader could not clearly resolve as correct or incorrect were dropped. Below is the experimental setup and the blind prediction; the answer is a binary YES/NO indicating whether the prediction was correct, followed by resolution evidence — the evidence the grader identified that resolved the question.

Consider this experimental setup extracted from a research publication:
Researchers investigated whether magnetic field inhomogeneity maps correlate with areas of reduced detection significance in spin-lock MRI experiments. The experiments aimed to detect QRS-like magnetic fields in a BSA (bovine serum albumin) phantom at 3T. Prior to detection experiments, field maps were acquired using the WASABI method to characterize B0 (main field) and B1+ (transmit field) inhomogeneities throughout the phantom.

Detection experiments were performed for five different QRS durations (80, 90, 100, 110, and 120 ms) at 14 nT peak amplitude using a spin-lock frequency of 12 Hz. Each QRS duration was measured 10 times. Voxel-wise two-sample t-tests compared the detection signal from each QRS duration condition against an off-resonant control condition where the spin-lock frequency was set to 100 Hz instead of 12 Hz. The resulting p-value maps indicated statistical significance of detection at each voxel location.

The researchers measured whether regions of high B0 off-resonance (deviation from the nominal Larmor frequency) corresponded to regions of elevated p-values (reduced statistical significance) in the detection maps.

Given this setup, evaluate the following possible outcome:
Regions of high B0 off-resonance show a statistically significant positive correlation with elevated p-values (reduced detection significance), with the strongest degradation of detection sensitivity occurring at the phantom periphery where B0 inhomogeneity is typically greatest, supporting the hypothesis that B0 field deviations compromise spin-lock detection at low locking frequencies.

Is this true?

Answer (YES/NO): NO